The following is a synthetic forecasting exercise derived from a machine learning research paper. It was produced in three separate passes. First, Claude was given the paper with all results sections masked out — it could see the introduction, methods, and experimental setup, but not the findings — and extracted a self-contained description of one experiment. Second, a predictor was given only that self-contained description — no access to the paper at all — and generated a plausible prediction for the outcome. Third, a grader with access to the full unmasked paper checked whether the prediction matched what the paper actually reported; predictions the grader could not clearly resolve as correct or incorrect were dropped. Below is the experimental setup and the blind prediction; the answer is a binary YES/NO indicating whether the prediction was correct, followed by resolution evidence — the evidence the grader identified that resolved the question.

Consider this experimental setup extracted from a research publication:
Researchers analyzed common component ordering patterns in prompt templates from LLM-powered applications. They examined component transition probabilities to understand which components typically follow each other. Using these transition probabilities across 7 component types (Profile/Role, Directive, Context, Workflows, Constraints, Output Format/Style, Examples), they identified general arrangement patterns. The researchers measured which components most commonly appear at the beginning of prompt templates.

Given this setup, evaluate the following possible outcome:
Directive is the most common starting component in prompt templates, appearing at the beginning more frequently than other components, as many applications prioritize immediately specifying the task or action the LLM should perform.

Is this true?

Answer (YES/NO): NO